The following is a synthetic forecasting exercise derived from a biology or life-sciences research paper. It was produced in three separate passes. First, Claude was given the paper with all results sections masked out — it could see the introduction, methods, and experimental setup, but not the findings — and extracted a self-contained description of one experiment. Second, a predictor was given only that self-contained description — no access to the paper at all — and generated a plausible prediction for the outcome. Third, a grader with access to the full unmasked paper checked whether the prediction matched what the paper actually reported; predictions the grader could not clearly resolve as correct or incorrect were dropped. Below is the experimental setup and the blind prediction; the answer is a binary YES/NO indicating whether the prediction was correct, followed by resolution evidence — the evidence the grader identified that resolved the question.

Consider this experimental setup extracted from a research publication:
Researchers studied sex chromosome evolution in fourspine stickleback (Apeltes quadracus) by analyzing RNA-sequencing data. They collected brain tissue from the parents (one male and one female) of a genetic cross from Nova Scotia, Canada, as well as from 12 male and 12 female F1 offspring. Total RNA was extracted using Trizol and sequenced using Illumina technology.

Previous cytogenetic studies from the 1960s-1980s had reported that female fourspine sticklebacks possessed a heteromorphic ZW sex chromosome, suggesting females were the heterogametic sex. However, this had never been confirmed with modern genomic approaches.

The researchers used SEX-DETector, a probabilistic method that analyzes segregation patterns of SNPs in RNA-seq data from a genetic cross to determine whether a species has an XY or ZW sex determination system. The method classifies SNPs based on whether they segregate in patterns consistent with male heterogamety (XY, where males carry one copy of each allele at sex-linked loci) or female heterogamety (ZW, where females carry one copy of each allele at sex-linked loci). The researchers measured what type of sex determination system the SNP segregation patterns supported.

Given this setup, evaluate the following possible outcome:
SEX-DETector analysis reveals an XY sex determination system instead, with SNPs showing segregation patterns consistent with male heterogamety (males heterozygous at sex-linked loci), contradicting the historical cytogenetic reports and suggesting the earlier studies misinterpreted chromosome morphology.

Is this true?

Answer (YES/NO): YES